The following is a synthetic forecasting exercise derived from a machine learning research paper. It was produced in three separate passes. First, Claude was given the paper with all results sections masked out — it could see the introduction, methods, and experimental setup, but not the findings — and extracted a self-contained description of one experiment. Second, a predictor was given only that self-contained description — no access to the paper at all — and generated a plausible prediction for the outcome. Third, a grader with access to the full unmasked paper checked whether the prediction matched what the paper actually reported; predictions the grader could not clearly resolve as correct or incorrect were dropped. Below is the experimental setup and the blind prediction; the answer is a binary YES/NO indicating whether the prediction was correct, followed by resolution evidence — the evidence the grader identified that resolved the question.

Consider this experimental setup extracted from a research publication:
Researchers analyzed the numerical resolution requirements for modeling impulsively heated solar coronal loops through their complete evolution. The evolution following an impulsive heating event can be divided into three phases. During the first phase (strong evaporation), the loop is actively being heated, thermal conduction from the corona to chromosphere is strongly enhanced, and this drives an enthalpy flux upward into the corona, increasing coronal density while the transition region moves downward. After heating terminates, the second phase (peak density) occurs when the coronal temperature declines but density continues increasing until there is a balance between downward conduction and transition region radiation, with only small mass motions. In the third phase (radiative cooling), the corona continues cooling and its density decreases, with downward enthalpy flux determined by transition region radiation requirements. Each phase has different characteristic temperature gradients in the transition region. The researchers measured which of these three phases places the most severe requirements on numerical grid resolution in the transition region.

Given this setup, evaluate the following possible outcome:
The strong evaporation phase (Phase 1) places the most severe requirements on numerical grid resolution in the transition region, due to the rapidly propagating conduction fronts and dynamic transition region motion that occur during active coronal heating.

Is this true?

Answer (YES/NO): YES